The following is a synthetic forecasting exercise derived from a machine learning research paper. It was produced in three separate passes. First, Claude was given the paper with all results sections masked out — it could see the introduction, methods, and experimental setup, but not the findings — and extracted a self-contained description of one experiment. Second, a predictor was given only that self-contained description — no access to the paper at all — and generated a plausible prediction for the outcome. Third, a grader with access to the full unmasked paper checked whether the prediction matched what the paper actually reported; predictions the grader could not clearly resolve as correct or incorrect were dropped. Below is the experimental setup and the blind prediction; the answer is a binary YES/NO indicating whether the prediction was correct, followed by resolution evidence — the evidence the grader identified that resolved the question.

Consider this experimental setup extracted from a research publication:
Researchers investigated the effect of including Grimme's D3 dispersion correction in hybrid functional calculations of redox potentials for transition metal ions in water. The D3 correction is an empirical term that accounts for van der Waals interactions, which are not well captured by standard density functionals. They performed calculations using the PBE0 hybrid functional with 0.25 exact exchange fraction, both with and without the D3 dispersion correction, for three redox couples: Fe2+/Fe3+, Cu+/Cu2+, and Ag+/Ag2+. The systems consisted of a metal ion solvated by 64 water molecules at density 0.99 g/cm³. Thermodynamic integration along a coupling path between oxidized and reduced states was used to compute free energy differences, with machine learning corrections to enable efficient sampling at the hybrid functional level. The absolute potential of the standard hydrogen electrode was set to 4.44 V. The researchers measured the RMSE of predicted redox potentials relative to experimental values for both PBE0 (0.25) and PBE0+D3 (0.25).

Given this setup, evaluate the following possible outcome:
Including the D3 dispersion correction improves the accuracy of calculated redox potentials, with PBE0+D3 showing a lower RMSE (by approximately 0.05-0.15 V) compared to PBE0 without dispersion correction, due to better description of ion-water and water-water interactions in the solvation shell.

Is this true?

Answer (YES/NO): NO